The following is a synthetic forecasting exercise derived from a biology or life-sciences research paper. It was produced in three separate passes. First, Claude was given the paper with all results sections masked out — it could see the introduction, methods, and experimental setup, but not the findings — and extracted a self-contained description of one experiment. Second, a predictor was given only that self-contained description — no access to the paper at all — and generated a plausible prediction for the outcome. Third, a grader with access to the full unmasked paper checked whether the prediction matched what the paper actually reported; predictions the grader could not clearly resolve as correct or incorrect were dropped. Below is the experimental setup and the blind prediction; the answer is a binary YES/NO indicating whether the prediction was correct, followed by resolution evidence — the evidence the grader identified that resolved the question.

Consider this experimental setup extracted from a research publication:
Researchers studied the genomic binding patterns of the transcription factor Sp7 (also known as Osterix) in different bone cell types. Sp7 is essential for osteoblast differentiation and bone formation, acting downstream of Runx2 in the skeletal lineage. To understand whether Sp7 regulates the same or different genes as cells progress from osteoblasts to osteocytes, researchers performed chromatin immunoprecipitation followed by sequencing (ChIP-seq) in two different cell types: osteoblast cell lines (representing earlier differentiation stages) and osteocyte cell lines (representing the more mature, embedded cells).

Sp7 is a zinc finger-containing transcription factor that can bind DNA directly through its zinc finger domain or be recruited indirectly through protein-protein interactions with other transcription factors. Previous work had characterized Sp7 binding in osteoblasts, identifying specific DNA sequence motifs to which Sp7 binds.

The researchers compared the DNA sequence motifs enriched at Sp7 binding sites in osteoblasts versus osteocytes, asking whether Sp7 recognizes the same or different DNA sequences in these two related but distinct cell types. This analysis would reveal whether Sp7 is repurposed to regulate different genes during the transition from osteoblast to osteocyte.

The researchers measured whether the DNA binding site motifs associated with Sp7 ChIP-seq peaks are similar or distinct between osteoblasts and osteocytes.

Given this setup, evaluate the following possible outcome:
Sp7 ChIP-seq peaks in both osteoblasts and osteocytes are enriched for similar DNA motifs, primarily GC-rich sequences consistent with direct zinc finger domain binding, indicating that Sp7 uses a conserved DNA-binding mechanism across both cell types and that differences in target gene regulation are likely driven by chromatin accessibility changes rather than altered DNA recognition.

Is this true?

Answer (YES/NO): NO